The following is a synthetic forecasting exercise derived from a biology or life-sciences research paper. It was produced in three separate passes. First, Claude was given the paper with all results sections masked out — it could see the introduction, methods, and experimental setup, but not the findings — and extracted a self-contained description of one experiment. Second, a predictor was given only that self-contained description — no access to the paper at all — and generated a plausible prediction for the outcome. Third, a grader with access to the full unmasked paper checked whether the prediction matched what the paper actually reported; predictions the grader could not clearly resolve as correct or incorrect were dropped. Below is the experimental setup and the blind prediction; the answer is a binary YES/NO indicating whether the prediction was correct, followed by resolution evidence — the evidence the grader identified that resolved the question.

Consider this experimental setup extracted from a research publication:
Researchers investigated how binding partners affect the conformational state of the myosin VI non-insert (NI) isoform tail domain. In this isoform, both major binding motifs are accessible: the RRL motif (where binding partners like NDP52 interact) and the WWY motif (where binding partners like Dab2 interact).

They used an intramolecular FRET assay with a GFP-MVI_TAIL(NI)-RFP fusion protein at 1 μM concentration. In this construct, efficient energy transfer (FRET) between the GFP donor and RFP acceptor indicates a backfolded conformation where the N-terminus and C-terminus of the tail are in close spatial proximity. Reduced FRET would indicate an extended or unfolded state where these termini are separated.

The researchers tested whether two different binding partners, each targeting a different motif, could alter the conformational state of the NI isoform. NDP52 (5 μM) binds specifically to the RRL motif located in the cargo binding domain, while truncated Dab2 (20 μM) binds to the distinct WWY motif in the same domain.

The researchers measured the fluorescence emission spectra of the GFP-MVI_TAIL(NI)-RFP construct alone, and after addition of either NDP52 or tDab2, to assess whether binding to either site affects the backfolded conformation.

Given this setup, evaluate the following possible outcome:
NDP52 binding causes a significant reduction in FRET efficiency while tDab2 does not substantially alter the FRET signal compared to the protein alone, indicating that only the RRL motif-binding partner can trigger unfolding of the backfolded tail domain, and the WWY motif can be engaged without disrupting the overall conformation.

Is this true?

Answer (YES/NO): NO